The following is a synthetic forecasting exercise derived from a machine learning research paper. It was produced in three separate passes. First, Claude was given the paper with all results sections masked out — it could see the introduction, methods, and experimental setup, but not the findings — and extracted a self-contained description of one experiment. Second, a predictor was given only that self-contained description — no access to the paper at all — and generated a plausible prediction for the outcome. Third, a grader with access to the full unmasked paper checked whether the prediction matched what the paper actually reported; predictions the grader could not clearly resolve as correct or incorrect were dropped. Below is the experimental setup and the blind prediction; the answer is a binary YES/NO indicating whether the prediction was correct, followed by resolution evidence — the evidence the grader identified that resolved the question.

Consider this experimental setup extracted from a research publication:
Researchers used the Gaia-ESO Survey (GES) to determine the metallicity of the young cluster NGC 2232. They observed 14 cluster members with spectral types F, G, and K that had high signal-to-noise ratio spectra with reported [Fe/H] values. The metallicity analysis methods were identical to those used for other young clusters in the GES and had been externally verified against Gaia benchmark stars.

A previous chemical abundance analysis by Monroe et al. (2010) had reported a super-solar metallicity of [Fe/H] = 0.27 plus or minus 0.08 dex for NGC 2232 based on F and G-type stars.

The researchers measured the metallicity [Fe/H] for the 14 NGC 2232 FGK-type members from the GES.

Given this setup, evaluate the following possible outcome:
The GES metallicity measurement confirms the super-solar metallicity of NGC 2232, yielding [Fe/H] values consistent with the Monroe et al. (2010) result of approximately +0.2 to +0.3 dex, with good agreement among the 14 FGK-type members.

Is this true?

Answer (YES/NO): NO